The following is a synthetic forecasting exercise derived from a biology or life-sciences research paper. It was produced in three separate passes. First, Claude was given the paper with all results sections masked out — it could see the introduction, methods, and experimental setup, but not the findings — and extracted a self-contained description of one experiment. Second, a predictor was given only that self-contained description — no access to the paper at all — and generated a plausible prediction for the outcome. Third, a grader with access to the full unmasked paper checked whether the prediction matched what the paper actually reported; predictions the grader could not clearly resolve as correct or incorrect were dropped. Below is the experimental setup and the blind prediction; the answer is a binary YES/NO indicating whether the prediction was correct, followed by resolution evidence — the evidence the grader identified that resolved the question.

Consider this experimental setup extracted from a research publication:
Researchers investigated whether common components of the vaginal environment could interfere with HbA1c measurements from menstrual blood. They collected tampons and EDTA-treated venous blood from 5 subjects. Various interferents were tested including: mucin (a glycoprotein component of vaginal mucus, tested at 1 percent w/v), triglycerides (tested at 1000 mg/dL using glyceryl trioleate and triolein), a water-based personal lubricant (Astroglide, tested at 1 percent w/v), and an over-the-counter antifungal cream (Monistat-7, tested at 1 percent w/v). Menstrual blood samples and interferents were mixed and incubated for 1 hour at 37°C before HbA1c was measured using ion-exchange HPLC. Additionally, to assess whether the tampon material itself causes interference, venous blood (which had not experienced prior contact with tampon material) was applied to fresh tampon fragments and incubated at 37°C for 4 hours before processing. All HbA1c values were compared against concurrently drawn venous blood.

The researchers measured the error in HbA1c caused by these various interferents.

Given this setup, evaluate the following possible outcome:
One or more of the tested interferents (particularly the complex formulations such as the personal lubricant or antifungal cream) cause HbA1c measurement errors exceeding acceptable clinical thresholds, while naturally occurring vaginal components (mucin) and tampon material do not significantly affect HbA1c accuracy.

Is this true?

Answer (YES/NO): NO